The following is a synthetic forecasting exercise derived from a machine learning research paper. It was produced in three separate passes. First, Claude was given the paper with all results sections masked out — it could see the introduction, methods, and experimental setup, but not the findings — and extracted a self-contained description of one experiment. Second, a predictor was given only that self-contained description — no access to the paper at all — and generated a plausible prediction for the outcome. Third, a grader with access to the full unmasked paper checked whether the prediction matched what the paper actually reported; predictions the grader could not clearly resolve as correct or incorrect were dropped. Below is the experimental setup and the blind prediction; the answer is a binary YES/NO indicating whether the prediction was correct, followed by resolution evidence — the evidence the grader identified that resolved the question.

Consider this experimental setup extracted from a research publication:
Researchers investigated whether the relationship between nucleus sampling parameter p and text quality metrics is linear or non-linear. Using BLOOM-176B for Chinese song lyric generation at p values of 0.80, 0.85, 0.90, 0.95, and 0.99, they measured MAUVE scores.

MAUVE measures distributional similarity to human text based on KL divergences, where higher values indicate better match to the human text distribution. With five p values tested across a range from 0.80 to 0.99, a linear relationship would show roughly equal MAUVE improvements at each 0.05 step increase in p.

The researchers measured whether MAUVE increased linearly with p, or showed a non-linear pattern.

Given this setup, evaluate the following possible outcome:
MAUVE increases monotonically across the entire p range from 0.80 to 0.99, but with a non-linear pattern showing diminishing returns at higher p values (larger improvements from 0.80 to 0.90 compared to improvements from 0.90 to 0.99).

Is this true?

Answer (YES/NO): NO